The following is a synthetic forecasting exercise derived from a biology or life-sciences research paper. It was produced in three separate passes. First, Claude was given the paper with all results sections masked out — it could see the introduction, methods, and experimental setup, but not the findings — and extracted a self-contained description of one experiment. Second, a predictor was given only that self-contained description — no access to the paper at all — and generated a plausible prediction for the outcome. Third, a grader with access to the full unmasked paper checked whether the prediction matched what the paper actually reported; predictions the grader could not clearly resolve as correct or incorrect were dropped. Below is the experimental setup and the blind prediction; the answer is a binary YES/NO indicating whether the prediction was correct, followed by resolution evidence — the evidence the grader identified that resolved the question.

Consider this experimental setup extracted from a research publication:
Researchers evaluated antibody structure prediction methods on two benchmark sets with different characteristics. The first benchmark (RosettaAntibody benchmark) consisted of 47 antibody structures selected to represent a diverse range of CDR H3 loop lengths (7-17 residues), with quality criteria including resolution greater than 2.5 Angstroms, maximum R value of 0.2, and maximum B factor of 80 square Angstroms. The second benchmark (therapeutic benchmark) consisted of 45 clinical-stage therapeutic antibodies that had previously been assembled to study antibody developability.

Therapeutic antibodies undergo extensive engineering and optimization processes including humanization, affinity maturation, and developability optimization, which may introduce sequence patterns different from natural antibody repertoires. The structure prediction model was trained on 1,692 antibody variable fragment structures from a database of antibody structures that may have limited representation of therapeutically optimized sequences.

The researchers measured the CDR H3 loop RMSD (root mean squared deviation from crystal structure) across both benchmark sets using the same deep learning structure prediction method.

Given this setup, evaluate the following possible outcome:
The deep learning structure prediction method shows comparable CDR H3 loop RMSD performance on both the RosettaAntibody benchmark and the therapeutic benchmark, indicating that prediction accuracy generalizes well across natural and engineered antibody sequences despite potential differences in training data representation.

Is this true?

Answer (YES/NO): YES